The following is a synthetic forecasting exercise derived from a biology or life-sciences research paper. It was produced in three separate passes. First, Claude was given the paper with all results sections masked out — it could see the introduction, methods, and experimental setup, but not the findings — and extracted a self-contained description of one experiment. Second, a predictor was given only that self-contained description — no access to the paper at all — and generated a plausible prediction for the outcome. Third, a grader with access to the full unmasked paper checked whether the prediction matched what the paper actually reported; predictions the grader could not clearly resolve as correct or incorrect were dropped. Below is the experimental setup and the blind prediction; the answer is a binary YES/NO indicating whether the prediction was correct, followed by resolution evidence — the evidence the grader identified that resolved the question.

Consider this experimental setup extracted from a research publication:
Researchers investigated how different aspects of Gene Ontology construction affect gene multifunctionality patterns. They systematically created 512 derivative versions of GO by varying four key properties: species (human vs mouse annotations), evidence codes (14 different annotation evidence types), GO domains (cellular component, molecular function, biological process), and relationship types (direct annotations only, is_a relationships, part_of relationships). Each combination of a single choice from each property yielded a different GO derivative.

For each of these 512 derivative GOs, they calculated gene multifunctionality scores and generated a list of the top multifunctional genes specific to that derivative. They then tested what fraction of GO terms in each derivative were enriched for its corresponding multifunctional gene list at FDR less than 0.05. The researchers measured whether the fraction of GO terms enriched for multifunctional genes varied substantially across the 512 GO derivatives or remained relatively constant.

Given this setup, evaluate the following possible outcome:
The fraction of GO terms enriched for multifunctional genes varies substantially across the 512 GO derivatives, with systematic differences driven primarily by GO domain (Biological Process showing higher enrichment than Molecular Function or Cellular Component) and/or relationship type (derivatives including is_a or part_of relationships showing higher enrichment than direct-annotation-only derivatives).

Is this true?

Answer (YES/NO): NO